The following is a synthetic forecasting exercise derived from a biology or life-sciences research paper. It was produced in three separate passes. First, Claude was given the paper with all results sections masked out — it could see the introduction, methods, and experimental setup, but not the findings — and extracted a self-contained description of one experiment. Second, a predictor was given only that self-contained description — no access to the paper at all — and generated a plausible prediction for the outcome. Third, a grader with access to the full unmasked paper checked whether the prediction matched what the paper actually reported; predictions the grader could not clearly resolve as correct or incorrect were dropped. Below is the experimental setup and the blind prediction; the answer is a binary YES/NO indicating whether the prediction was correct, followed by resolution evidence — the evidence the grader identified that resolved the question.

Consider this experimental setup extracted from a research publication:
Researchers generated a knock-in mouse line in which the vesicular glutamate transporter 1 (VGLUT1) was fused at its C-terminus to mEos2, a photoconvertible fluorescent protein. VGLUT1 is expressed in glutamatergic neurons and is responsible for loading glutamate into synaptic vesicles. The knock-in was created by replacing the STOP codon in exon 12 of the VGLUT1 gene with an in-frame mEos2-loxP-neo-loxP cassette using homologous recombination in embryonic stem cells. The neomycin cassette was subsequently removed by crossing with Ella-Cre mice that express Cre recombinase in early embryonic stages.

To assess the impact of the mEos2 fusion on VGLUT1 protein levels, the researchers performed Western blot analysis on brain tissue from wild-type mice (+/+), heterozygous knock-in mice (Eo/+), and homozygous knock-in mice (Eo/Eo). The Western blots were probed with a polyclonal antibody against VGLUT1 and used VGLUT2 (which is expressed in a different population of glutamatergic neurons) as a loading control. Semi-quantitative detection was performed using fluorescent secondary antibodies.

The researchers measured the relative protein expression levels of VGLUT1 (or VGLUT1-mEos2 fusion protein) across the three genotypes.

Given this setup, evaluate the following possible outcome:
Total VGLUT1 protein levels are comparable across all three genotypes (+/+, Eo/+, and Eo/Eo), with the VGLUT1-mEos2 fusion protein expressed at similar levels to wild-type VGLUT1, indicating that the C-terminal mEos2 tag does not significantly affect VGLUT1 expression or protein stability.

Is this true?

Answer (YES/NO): NO